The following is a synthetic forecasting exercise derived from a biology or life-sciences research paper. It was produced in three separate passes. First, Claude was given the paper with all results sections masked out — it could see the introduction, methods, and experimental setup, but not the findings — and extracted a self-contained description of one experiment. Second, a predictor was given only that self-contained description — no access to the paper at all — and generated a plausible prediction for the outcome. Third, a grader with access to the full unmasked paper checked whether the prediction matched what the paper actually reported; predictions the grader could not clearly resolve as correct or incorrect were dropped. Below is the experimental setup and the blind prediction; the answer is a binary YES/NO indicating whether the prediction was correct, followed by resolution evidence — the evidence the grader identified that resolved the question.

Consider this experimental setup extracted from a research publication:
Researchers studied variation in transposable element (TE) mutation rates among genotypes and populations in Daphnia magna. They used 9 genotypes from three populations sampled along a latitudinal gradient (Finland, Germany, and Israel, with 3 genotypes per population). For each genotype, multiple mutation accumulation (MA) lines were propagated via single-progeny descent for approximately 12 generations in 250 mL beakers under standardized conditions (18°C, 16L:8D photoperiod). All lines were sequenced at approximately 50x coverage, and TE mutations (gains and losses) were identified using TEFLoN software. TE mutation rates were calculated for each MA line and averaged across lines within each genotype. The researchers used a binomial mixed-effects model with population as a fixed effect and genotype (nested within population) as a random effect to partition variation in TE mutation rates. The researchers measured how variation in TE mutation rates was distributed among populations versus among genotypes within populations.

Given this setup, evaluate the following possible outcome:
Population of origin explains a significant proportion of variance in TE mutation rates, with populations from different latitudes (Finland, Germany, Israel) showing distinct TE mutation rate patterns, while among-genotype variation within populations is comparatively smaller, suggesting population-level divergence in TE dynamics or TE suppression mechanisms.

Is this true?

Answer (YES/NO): NO